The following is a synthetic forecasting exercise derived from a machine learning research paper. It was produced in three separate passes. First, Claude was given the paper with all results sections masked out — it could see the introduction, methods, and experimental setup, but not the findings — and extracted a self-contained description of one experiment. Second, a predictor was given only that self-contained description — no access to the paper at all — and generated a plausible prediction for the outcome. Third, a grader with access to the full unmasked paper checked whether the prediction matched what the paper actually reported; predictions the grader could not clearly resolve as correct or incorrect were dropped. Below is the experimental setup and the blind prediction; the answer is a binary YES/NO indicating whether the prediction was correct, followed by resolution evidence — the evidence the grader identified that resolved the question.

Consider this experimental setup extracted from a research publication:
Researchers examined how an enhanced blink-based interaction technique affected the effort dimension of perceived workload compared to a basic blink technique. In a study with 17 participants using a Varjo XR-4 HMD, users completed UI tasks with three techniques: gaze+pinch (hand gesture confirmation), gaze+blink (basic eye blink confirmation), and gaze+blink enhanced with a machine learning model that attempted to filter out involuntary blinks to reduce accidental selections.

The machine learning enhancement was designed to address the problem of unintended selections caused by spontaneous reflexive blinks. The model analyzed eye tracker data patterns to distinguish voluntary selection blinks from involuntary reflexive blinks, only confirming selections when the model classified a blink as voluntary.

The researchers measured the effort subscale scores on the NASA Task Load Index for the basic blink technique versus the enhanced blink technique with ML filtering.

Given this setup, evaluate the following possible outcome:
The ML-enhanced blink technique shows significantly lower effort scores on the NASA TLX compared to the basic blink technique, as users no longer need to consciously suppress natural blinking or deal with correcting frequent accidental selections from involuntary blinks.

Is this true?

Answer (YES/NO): NO